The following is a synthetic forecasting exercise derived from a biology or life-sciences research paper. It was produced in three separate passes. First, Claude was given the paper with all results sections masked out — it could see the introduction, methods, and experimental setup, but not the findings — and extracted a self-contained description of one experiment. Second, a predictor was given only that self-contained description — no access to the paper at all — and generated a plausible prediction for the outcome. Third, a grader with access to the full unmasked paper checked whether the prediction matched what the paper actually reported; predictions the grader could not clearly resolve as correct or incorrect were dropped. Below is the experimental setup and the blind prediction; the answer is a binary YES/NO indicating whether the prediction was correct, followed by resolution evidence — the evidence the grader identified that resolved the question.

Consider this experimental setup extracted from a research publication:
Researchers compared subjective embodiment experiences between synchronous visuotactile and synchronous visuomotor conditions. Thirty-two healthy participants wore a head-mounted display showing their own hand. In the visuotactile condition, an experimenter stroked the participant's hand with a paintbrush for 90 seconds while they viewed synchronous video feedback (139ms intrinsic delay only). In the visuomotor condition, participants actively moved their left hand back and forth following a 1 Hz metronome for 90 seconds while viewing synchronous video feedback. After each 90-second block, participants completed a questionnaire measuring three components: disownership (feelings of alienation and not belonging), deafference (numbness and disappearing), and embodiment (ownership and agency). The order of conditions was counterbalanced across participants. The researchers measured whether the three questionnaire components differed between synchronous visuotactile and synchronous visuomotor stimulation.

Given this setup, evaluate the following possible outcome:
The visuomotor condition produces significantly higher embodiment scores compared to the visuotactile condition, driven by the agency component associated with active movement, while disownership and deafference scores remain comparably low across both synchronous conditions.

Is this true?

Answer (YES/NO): NO